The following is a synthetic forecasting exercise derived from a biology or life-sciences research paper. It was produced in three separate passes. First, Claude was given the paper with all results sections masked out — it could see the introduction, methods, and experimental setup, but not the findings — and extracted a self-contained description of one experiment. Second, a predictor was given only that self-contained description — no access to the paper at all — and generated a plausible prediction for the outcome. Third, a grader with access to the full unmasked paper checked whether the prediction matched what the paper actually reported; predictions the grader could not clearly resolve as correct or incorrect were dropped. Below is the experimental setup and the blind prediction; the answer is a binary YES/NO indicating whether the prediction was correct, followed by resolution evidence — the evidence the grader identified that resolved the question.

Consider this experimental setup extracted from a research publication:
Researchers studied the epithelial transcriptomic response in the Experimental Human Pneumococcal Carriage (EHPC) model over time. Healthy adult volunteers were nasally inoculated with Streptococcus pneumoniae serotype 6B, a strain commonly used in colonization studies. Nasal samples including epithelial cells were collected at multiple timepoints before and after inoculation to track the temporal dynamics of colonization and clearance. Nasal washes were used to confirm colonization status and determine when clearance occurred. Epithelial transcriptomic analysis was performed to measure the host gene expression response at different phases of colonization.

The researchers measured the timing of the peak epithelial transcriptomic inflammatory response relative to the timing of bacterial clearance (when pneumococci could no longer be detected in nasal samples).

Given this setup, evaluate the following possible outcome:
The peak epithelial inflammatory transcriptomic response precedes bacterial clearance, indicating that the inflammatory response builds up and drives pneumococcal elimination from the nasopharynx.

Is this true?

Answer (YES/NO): NO